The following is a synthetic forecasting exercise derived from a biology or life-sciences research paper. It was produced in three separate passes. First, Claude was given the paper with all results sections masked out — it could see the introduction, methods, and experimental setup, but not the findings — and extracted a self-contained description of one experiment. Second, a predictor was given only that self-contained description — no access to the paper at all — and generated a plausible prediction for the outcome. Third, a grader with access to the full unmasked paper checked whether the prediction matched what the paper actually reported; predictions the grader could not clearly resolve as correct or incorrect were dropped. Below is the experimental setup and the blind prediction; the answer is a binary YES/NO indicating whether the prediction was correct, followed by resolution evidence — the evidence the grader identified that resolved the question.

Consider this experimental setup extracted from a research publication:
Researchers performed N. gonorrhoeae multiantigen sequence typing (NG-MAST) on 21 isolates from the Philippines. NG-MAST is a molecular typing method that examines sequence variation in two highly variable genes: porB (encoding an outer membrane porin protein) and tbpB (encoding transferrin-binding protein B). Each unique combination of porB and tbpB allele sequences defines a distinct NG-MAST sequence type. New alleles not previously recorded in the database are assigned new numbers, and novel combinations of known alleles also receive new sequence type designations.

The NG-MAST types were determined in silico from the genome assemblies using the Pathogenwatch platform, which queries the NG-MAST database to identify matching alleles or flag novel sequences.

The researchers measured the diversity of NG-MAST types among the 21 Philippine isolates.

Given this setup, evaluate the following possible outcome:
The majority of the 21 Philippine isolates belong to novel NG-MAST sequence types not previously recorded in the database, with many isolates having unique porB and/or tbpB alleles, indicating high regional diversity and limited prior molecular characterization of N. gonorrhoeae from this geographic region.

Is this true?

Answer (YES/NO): YES